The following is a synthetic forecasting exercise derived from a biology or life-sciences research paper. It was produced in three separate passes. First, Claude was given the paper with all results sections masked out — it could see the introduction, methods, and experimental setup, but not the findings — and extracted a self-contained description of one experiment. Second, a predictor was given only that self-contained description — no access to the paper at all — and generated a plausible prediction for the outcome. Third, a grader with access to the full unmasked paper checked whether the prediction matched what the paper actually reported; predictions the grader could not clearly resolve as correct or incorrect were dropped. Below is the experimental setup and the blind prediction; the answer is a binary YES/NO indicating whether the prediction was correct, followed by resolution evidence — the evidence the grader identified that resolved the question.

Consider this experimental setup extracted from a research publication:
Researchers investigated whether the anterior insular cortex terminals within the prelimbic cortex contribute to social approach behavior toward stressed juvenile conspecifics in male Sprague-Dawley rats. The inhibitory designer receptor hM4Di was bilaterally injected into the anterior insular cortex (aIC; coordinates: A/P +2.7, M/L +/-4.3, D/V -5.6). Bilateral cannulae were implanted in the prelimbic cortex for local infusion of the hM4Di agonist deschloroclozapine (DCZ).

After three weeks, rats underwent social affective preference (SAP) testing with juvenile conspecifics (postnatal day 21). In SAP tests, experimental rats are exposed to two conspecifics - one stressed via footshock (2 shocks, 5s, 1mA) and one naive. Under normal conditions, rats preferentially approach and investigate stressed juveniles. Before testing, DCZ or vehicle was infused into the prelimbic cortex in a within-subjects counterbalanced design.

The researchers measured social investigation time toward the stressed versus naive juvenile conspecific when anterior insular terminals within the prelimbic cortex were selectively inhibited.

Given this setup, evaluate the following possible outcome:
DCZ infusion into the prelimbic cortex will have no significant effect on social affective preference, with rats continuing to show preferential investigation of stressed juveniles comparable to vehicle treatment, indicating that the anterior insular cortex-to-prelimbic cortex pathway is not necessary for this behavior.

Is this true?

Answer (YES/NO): NO